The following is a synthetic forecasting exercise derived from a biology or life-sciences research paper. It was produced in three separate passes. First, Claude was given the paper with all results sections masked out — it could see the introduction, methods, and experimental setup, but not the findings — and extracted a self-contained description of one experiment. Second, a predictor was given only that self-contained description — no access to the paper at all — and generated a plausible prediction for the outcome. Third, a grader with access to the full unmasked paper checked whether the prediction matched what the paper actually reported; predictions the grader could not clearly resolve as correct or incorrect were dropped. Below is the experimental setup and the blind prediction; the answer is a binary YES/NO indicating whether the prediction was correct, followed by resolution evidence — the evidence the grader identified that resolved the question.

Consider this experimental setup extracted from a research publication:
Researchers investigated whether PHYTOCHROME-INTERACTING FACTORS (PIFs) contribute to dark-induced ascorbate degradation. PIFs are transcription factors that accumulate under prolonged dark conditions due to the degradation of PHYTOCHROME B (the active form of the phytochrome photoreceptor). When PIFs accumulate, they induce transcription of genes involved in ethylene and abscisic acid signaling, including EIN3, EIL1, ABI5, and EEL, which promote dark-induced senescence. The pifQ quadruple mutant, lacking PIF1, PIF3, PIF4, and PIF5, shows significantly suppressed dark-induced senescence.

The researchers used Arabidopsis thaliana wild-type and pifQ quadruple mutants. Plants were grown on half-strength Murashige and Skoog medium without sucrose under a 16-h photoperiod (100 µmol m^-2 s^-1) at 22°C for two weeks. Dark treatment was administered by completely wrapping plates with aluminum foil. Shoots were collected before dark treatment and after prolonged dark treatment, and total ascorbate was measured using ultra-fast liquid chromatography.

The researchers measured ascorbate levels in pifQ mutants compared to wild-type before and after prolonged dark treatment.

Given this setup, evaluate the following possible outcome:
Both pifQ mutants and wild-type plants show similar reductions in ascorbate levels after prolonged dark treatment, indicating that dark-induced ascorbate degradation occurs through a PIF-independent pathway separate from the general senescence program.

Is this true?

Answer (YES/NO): YES